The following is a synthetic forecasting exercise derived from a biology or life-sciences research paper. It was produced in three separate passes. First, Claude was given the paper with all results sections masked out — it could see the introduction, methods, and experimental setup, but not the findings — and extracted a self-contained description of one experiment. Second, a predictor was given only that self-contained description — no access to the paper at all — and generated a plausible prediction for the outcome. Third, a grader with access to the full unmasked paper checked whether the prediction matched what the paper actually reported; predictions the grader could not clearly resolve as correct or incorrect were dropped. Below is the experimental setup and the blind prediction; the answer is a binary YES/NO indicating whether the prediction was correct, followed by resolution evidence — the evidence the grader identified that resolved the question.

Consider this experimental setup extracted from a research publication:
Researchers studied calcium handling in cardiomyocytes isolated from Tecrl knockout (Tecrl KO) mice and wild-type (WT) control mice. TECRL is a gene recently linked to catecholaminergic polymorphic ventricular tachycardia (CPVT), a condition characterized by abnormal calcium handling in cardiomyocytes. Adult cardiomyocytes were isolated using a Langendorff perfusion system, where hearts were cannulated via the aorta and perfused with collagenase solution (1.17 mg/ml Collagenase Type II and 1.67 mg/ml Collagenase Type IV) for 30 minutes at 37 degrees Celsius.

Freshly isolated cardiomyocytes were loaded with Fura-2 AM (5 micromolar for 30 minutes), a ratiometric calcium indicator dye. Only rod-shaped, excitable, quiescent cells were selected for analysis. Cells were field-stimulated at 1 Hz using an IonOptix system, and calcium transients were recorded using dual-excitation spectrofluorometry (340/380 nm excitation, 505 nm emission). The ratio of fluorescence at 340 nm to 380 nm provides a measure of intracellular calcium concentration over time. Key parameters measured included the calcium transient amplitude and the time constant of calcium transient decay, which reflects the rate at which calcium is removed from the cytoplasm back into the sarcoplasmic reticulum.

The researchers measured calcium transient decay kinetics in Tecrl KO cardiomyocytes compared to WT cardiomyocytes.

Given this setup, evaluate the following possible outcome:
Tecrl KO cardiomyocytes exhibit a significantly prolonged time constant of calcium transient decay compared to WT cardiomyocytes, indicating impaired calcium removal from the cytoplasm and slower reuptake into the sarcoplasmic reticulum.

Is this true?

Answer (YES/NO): NO